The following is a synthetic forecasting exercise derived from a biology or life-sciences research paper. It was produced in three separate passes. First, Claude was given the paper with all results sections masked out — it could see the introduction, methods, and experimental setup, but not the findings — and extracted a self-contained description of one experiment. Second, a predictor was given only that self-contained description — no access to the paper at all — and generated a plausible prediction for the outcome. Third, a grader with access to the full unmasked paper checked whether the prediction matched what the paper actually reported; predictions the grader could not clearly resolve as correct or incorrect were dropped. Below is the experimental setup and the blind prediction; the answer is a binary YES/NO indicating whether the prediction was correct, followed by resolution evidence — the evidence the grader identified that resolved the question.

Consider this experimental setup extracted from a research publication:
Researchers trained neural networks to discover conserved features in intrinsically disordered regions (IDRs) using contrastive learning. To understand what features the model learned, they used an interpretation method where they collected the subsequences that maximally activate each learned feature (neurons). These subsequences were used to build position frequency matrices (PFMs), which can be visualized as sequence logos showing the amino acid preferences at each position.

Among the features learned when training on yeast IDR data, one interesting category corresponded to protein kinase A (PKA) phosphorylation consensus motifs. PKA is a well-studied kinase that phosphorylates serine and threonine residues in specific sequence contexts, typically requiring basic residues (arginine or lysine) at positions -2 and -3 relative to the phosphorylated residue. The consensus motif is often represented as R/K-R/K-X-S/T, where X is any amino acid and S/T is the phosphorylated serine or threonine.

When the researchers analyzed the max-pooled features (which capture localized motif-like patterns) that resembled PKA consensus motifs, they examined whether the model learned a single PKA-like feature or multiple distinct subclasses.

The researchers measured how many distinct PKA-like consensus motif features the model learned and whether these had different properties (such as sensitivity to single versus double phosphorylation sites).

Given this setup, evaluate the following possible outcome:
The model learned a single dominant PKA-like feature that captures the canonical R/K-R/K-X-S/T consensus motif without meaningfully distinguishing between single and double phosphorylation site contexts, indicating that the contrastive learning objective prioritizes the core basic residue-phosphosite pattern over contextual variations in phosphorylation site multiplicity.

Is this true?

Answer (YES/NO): NO